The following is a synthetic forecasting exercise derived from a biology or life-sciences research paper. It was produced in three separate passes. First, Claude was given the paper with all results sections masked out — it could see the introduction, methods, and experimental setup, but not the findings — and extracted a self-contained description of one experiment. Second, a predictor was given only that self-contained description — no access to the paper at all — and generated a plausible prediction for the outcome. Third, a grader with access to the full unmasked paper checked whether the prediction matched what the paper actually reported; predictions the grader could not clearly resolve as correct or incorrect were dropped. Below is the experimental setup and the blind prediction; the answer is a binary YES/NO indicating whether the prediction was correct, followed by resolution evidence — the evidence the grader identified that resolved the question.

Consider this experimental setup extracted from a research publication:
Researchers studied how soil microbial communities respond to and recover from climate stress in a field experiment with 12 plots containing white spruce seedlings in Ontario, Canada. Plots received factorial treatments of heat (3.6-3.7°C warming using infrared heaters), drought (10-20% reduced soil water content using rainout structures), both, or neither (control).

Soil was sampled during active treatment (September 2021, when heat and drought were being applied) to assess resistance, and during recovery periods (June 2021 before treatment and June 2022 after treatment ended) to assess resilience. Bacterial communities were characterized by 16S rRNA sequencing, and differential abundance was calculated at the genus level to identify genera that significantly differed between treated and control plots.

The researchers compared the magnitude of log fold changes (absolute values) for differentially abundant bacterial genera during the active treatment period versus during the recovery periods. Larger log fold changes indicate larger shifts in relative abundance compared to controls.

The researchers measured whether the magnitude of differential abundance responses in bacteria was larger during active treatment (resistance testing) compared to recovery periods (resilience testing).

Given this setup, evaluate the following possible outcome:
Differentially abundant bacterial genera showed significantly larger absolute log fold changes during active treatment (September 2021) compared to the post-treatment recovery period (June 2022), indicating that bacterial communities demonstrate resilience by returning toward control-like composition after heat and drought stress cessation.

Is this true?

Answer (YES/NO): NO